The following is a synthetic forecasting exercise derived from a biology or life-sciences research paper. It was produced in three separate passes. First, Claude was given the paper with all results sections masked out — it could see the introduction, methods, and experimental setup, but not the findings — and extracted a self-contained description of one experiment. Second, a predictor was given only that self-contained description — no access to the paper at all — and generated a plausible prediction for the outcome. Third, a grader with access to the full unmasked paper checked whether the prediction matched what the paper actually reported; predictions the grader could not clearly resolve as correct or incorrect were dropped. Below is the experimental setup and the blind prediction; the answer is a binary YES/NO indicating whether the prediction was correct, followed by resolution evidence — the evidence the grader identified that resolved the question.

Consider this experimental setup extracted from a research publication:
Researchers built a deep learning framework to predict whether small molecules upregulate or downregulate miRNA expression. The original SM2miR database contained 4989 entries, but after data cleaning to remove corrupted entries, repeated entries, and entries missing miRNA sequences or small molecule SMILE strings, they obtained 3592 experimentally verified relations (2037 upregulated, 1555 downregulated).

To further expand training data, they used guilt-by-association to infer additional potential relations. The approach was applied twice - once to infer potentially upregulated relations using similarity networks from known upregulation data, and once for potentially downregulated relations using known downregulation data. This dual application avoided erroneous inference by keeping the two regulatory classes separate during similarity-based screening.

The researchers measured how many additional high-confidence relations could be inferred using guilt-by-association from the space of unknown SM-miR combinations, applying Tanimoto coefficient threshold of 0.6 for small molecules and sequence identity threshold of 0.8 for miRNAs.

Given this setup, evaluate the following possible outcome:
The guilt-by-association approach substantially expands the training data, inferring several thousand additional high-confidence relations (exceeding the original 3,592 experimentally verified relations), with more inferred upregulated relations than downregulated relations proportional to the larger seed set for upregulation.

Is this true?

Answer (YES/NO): NO